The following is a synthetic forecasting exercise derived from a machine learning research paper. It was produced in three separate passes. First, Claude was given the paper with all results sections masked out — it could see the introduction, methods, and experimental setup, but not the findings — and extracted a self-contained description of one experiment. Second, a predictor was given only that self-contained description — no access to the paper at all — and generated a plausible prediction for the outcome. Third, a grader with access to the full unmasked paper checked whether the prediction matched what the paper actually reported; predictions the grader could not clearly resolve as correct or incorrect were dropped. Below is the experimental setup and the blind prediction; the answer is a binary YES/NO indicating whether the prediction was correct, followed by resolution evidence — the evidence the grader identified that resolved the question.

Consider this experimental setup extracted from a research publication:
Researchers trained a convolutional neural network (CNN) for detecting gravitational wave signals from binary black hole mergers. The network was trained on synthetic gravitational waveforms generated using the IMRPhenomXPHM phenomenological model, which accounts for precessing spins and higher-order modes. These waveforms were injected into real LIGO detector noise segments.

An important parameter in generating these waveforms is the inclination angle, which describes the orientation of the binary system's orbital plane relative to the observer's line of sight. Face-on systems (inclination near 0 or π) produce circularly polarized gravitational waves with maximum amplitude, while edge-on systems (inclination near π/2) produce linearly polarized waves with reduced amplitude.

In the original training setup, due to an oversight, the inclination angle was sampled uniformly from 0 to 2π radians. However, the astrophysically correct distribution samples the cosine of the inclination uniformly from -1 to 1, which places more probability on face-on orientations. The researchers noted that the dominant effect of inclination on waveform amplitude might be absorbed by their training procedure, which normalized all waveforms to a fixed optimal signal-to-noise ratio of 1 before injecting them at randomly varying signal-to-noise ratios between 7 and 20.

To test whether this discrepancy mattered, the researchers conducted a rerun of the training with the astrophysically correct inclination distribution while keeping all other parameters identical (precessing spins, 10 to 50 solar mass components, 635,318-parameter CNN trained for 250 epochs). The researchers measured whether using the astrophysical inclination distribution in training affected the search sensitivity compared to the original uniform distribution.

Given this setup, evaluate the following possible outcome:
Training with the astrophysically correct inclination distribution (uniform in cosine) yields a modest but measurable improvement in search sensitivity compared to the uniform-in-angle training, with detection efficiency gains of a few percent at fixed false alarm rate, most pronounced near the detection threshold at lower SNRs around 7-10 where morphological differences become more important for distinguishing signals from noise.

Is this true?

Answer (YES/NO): NO